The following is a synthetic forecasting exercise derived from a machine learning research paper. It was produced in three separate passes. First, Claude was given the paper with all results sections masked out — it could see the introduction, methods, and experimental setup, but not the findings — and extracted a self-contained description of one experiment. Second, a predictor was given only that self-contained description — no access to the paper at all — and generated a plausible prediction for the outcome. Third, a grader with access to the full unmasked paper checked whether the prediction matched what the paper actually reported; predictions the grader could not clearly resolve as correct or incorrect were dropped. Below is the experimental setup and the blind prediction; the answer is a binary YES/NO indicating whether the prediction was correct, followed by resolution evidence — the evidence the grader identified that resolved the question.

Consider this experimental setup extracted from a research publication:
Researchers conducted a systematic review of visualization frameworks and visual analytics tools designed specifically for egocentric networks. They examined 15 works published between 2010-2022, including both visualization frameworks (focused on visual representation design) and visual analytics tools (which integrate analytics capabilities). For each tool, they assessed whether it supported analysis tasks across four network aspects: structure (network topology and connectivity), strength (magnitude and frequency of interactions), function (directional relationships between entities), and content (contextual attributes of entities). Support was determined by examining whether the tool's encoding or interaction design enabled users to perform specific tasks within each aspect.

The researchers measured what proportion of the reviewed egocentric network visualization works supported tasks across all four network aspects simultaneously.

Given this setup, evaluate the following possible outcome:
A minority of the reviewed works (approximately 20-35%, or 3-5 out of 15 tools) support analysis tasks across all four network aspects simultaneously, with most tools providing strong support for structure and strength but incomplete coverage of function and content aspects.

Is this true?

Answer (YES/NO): NO